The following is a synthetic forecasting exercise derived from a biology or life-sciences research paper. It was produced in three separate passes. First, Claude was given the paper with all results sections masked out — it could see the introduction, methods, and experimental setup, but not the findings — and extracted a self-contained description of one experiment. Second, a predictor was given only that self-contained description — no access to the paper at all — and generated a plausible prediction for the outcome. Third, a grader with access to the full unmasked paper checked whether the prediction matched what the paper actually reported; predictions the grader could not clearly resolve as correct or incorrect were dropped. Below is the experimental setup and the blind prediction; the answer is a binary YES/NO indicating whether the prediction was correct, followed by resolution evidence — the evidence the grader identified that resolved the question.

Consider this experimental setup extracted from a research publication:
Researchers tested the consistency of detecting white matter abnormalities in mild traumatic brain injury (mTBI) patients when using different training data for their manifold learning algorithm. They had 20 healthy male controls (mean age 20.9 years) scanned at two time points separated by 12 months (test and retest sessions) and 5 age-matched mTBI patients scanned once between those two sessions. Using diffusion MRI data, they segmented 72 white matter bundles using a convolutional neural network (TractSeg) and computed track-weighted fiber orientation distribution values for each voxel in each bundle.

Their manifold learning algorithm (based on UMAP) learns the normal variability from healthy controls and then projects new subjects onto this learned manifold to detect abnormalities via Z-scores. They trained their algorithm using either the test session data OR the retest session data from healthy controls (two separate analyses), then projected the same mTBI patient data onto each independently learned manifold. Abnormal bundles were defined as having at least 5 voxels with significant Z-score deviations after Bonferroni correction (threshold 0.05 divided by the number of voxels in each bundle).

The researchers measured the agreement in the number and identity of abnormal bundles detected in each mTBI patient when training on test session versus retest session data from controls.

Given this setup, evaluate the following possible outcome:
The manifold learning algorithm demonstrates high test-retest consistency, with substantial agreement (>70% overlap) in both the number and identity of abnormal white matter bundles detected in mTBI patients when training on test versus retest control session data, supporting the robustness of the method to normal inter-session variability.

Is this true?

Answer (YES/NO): YES